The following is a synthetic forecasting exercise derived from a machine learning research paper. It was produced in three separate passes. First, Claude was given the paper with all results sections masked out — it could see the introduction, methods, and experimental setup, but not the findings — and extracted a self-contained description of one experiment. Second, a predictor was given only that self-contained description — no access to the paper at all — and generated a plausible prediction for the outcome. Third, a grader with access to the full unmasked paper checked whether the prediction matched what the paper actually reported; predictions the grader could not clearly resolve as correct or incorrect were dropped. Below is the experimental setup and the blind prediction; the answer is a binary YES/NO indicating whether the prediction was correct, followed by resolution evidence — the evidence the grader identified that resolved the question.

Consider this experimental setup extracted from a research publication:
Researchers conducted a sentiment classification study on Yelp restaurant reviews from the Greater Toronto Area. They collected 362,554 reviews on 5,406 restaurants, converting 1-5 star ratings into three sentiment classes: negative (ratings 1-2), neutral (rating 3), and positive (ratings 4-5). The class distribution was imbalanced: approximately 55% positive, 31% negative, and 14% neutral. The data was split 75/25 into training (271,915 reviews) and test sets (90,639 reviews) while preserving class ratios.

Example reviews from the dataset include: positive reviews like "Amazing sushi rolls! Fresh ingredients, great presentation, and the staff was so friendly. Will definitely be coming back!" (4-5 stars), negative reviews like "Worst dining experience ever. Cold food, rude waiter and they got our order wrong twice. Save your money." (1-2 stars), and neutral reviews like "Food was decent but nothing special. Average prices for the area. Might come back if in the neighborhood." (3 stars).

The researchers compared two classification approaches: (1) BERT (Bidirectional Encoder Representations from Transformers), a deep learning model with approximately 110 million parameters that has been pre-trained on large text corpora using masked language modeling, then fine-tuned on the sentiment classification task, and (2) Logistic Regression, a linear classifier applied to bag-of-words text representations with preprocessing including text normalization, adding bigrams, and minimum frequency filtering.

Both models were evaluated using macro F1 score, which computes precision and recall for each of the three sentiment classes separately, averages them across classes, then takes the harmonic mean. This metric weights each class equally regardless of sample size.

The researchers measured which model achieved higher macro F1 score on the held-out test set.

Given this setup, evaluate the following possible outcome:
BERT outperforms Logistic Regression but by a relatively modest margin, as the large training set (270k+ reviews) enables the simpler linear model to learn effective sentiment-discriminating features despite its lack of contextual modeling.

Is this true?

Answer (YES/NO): NO